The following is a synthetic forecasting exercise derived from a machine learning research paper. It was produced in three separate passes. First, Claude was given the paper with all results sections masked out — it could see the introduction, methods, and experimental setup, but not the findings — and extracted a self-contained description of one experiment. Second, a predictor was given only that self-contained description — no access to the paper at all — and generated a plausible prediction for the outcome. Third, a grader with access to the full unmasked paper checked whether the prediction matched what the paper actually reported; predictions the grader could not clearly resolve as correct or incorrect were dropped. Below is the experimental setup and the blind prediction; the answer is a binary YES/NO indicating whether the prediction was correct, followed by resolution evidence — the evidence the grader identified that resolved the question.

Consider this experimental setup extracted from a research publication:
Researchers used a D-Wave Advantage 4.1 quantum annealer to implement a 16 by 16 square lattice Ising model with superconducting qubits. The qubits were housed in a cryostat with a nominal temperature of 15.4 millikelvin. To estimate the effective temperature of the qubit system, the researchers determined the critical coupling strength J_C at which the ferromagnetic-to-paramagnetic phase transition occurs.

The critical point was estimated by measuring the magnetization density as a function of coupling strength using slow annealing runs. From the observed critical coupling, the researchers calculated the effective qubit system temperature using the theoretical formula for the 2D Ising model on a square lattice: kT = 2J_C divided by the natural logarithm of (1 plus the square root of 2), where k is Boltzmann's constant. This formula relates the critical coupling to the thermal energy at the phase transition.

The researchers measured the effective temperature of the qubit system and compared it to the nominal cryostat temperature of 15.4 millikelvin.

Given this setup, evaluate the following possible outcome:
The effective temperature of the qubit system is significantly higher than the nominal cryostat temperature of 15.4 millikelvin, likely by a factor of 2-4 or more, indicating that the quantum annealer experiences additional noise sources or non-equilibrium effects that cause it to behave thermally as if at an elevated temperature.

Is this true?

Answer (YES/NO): YES